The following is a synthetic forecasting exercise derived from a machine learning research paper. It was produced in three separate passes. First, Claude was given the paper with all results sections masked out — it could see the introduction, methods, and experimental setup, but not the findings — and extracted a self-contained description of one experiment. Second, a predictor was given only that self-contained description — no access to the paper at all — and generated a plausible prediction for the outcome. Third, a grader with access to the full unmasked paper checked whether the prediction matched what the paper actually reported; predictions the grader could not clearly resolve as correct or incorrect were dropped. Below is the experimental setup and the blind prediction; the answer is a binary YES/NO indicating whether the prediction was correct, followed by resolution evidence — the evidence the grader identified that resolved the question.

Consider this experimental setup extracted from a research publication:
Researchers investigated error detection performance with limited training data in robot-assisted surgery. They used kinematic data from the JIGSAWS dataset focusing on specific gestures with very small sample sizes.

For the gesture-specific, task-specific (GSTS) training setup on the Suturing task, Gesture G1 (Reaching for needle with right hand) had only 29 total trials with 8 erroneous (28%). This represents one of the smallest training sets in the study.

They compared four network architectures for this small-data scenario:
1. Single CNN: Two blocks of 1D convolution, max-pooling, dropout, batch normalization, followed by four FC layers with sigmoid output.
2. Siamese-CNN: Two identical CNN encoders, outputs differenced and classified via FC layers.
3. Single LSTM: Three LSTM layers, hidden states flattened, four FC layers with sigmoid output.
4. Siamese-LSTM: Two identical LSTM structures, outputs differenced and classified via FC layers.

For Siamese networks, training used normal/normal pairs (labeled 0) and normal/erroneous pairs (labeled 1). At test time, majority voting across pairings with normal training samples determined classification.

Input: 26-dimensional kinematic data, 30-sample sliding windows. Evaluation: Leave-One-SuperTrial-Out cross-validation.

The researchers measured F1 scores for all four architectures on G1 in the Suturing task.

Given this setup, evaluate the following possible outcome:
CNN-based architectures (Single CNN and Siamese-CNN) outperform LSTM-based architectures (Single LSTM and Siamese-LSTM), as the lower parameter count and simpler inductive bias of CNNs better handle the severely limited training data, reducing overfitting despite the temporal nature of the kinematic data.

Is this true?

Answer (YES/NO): NO